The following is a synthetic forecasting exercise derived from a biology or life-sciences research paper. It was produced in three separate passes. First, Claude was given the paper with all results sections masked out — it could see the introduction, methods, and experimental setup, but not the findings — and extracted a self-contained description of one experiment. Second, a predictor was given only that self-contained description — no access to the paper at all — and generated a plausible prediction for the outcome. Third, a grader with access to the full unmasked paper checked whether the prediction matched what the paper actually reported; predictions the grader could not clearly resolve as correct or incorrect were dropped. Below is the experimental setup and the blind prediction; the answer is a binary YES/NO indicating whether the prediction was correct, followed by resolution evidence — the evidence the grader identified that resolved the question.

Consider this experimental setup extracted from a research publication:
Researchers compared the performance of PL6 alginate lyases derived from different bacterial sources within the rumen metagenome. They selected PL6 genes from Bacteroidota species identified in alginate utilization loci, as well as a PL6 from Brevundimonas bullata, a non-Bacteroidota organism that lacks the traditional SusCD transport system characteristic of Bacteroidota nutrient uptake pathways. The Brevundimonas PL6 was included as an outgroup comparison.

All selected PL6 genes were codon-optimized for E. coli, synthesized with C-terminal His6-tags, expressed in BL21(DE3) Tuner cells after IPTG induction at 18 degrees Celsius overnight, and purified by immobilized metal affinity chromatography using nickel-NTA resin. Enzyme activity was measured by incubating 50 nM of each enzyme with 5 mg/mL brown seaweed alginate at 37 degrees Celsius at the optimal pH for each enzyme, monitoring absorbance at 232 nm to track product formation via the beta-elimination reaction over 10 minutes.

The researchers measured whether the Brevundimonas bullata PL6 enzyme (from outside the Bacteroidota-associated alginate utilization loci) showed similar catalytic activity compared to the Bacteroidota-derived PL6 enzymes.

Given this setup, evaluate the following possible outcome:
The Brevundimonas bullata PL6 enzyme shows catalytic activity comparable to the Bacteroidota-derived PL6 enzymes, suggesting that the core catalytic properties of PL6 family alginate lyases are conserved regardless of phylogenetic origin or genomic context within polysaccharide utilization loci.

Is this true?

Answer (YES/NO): YES